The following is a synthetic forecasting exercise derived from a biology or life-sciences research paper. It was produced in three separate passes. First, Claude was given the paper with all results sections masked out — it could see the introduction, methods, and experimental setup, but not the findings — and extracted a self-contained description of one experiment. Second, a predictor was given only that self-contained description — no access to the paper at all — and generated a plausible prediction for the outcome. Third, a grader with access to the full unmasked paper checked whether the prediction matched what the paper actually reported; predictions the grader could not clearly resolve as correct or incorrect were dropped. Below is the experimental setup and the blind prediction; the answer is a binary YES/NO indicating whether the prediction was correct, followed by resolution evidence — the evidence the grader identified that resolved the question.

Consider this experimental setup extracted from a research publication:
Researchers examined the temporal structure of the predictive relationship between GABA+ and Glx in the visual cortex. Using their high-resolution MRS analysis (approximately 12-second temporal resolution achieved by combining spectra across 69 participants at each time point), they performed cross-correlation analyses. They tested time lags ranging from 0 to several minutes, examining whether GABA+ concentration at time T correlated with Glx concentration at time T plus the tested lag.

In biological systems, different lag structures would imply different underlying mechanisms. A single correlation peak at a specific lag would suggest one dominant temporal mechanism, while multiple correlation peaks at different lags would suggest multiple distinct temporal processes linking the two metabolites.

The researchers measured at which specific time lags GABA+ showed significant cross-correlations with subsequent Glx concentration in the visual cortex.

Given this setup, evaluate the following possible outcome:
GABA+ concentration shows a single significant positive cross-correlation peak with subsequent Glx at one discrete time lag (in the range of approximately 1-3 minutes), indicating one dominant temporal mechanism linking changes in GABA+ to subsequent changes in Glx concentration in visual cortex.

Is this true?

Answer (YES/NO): NO